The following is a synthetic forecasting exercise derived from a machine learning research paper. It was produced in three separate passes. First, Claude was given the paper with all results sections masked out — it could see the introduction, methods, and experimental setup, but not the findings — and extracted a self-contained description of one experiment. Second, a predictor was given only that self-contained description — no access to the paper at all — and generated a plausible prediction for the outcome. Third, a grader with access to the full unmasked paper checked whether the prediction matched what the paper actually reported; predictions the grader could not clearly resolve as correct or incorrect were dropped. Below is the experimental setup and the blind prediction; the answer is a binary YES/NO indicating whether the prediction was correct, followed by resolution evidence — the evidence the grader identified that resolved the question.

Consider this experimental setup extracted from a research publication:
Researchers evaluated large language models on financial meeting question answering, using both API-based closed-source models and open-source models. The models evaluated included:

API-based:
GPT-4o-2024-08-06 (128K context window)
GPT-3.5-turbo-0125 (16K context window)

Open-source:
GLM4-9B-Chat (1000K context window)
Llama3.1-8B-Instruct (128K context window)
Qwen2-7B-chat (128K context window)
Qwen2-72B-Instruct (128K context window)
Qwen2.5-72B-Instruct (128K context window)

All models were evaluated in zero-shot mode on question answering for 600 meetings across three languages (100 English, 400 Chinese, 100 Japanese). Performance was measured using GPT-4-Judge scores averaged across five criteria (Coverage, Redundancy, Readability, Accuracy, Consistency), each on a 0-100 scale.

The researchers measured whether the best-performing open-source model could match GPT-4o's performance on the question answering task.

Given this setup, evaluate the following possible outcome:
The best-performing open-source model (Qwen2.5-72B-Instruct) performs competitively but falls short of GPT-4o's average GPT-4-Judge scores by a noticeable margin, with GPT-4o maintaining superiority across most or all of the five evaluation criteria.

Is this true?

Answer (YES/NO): NO